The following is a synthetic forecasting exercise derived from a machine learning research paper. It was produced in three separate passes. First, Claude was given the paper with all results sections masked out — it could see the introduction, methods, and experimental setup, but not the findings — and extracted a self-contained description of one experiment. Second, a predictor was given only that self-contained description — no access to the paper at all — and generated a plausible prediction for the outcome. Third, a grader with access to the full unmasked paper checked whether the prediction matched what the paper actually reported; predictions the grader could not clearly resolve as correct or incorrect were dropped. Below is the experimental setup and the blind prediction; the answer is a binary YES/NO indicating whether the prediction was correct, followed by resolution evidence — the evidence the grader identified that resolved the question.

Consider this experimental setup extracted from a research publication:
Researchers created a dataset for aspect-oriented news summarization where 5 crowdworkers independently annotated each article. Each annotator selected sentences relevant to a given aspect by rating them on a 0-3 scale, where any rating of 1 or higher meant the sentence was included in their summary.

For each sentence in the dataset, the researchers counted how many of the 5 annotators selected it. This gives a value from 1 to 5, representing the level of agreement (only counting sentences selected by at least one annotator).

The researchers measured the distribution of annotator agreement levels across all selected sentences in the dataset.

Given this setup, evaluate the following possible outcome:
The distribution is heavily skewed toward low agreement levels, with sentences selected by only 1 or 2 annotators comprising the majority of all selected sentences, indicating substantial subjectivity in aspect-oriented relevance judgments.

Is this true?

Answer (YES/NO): NO